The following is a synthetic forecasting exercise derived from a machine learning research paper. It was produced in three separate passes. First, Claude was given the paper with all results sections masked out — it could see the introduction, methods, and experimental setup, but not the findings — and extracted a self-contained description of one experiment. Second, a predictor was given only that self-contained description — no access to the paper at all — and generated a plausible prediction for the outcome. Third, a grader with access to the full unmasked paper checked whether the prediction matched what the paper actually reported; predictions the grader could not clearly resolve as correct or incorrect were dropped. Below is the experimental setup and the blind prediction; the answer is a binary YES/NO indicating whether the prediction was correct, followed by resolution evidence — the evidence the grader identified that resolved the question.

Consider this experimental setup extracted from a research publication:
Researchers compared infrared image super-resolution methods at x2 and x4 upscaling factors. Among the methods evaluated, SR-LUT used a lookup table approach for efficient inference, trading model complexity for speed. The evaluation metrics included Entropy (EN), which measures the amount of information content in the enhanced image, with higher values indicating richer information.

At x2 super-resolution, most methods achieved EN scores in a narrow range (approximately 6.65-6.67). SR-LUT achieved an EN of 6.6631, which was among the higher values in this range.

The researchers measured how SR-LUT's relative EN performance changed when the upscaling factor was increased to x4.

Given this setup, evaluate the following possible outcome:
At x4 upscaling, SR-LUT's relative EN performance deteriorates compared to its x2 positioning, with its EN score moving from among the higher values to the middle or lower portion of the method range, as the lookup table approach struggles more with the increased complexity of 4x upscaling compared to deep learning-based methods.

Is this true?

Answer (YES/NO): YES